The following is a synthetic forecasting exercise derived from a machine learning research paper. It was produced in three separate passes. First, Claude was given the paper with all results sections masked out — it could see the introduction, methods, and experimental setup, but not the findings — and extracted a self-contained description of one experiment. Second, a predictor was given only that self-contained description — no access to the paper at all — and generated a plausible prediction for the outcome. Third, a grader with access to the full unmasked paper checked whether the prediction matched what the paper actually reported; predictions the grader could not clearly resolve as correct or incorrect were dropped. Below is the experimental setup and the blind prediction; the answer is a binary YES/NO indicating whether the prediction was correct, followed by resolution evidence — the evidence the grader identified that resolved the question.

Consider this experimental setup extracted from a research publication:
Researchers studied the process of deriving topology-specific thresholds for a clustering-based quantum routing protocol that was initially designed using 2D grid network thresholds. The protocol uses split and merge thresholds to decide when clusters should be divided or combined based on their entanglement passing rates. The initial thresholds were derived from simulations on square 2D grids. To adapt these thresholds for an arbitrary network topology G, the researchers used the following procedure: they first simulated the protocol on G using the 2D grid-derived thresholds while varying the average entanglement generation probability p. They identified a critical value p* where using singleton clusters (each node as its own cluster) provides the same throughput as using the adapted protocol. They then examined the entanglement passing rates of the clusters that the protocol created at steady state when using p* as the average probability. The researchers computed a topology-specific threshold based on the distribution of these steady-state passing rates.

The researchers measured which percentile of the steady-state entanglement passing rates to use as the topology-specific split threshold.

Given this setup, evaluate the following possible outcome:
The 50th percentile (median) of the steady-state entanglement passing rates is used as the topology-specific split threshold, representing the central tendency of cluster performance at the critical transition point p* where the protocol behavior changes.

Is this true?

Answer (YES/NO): NO